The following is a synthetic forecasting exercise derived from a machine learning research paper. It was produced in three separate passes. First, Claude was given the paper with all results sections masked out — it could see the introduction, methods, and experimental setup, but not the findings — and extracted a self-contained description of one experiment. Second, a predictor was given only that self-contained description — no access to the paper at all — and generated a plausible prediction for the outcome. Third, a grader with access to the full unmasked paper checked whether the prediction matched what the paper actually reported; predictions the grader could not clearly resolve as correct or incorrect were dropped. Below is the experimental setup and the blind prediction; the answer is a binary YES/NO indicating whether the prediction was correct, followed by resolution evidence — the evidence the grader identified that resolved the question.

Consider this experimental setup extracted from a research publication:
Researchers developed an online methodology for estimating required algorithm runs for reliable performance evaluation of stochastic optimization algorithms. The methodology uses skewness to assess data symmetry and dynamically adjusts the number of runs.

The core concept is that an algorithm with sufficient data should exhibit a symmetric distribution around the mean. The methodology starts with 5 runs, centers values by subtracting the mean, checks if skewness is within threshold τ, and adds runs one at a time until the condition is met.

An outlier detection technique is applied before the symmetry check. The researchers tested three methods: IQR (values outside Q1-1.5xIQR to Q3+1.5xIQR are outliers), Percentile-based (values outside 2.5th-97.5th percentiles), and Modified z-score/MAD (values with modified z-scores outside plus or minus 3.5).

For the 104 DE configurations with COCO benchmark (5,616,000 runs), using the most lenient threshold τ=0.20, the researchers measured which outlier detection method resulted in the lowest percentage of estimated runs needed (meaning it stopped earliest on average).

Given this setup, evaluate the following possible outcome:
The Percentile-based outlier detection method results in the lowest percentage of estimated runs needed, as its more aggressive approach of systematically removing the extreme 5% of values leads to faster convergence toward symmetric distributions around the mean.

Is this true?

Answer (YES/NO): NO